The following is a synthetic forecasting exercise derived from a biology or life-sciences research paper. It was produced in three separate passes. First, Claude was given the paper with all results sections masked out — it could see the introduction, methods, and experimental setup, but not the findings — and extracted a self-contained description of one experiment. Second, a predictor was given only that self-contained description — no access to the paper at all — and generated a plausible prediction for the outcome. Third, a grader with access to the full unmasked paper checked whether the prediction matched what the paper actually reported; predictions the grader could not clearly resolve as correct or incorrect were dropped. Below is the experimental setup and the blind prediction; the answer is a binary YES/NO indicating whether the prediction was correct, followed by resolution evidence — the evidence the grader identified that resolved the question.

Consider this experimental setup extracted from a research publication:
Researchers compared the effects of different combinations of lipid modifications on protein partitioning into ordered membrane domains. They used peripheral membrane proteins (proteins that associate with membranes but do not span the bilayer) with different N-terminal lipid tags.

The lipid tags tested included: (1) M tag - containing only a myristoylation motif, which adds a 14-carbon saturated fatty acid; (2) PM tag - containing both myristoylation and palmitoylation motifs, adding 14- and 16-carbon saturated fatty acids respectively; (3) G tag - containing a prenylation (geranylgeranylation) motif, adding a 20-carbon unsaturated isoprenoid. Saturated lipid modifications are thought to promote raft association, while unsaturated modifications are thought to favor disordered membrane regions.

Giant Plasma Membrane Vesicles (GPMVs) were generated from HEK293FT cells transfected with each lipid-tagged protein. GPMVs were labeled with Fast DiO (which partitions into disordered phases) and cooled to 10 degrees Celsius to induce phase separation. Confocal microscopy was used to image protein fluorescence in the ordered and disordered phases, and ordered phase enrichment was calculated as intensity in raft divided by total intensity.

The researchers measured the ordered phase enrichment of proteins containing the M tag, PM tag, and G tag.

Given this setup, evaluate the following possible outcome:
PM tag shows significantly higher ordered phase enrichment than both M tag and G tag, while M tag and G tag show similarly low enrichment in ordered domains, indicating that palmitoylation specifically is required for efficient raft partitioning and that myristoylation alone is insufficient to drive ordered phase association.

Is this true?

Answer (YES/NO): YES